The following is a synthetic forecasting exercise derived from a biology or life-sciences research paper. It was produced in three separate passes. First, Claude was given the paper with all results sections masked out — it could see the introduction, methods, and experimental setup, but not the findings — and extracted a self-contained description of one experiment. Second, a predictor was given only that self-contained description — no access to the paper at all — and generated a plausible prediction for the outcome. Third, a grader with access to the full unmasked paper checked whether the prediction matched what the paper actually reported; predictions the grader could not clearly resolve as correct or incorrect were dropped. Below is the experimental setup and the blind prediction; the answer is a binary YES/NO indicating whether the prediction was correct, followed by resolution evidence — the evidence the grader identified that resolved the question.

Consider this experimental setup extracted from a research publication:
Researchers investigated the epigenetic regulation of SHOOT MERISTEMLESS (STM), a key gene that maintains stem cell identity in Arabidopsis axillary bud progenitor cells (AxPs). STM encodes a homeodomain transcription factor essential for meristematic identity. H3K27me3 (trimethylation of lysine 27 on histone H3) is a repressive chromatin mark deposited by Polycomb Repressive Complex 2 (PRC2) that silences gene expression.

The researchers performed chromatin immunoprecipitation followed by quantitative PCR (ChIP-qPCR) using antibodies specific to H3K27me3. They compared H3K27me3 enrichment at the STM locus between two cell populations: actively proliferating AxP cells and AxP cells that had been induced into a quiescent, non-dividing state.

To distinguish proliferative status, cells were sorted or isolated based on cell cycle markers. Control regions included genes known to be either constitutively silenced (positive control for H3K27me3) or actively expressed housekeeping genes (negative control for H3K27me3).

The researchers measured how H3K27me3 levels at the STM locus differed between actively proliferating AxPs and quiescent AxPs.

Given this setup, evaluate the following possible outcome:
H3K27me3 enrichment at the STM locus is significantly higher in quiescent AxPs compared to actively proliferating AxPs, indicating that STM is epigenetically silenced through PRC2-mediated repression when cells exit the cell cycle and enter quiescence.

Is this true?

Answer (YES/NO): YES